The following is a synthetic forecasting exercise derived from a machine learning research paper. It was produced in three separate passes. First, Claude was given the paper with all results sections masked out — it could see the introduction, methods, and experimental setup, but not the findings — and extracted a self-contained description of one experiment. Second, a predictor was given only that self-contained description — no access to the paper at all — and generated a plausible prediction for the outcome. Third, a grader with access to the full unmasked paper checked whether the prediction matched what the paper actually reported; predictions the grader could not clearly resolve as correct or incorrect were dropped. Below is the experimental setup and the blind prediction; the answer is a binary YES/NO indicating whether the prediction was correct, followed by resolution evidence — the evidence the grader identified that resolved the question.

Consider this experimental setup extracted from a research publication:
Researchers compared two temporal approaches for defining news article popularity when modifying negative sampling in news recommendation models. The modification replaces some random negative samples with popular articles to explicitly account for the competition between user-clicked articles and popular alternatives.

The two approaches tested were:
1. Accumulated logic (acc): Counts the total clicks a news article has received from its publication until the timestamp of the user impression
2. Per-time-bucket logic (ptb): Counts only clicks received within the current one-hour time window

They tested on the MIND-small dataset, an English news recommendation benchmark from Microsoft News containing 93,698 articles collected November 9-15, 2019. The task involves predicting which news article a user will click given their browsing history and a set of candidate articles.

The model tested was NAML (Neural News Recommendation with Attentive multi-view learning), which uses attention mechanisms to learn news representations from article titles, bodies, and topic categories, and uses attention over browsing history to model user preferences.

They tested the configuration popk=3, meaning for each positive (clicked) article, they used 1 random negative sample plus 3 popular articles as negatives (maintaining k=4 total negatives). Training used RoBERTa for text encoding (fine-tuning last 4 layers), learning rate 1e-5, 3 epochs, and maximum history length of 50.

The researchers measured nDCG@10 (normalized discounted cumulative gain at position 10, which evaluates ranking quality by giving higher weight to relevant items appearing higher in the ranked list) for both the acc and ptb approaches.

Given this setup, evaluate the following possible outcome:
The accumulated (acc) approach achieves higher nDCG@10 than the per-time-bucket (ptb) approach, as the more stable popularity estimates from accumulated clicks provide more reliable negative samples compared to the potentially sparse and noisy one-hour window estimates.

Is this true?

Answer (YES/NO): YES